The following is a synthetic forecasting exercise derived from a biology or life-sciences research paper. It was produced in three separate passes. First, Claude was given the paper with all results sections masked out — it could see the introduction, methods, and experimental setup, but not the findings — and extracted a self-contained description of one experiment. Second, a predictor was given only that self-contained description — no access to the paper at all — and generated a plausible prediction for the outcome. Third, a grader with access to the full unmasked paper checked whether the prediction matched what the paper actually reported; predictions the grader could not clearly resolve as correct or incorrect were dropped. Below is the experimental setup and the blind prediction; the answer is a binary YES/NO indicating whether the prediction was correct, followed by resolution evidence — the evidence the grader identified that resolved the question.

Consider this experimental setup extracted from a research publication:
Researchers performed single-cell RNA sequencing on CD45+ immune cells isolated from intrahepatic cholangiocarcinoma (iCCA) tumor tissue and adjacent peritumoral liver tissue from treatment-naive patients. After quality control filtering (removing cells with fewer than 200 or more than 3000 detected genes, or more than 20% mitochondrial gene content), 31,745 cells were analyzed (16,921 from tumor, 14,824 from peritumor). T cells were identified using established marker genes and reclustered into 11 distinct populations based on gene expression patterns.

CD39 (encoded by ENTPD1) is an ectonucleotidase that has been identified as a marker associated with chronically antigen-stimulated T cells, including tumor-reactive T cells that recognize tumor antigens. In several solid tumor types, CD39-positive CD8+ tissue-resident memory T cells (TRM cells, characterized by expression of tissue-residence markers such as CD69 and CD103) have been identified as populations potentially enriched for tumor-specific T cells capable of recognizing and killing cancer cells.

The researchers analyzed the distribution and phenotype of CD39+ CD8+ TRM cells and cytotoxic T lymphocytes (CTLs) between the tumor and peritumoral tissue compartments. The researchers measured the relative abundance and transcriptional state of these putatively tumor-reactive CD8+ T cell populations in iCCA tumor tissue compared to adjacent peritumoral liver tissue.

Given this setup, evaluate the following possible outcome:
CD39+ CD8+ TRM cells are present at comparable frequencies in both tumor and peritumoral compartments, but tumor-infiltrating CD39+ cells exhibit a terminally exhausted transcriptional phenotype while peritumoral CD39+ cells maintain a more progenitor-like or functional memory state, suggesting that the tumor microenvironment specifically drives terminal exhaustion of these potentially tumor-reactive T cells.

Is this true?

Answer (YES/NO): NO